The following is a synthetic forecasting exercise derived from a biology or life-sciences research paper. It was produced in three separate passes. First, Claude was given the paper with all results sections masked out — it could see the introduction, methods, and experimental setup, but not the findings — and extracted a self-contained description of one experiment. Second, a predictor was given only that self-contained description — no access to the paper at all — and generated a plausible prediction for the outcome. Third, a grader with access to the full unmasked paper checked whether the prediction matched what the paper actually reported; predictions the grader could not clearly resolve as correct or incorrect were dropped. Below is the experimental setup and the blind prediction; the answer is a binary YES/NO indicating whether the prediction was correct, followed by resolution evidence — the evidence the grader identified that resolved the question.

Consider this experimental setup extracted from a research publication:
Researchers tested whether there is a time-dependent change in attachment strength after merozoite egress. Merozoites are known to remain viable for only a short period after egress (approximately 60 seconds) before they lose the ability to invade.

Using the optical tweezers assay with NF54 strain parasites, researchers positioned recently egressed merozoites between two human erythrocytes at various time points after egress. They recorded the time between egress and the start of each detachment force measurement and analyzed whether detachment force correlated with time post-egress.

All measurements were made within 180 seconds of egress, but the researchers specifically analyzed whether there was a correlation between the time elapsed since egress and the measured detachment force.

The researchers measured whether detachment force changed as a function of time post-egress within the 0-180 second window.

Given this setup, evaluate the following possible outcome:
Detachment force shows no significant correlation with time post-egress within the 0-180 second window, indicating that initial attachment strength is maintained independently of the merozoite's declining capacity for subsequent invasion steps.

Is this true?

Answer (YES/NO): YES